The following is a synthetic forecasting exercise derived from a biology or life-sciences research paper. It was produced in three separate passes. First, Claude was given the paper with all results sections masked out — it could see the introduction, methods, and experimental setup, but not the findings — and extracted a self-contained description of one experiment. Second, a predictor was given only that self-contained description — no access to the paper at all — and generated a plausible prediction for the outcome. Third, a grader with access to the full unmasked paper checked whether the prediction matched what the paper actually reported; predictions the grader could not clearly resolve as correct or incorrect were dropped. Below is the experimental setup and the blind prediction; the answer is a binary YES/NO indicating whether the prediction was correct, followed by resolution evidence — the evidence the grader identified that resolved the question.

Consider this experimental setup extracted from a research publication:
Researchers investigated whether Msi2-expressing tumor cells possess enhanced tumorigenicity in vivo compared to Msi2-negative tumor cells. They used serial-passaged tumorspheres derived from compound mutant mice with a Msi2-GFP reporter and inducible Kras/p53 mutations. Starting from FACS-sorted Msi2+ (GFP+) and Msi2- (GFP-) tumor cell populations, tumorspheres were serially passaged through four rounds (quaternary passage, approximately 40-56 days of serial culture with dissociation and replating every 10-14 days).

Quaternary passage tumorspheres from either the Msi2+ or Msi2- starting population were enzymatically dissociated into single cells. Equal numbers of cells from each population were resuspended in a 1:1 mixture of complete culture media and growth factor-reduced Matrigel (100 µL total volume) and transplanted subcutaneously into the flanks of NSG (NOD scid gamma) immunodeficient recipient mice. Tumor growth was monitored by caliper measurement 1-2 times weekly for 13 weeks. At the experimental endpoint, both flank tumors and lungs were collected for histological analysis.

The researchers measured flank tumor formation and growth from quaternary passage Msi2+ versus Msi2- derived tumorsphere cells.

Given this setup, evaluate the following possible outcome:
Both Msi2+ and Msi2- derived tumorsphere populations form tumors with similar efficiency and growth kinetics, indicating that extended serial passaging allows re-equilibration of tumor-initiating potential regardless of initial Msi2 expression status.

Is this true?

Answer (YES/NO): NO